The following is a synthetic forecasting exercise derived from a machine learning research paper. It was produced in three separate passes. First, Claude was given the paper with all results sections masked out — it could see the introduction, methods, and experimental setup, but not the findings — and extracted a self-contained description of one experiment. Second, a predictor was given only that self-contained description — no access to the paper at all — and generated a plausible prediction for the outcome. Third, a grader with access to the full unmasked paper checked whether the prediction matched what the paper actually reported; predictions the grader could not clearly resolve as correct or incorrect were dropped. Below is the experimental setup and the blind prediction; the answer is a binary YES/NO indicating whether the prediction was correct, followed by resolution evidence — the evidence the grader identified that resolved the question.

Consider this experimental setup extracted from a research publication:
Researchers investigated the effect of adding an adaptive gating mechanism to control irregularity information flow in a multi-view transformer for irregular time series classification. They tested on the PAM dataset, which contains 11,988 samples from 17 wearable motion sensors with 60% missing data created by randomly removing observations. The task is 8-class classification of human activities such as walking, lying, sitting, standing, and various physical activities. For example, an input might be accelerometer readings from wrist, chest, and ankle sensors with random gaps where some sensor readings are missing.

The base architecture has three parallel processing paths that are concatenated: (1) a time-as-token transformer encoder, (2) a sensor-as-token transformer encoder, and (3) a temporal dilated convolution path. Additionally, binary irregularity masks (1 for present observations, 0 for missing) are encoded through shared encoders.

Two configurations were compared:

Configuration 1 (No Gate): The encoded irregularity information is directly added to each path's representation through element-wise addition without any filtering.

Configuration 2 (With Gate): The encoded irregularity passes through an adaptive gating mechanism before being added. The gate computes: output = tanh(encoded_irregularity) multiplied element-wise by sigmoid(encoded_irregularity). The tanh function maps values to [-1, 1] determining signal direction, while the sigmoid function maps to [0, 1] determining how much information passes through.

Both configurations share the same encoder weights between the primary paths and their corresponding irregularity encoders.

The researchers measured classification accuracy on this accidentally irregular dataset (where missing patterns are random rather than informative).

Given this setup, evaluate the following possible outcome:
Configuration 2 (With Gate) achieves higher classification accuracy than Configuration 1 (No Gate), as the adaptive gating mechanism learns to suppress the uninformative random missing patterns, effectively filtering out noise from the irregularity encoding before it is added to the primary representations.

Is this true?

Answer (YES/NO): YES